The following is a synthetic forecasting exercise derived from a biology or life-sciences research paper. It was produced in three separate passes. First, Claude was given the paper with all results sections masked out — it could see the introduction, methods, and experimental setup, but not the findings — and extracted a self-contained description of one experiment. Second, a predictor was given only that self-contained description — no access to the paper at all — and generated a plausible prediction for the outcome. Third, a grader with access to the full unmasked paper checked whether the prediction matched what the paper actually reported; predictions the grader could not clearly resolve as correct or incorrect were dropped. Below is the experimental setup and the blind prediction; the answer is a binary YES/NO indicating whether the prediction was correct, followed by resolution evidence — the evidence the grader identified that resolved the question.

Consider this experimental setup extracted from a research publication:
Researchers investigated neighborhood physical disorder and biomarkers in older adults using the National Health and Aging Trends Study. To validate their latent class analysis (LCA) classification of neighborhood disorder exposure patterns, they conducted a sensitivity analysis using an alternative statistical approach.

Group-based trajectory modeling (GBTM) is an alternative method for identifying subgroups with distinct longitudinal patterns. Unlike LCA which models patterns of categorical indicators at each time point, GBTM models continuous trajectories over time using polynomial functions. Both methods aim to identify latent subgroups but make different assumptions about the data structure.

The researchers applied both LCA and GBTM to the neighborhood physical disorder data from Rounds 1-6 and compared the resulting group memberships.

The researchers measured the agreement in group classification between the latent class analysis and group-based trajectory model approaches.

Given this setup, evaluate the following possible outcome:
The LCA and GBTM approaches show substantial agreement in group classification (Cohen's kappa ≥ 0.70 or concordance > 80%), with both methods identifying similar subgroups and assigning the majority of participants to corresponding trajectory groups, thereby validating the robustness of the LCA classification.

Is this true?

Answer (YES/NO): NO